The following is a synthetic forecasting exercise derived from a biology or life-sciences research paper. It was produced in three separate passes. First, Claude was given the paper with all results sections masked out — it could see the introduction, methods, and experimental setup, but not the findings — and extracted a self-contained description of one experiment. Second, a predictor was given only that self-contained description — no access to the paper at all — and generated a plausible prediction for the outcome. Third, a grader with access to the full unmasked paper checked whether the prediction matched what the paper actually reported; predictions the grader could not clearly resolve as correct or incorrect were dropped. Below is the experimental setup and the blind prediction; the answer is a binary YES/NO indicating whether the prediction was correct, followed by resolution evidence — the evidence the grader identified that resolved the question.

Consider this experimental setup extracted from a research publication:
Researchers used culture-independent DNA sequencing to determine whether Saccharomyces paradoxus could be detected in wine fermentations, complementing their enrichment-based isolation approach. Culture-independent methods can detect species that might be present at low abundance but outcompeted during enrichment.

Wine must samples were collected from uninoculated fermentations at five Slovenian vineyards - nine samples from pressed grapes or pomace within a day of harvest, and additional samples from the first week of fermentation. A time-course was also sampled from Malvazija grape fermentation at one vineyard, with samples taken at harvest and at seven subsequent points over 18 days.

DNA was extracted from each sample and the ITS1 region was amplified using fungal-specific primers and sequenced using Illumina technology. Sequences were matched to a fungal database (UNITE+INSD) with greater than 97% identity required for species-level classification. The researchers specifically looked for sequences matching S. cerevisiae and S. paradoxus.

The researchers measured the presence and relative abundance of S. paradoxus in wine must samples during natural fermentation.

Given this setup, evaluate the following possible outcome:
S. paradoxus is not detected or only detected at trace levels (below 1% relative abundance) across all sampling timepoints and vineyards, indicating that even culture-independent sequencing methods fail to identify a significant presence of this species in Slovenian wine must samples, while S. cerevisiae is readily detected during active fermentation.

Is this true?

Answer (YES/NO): NO